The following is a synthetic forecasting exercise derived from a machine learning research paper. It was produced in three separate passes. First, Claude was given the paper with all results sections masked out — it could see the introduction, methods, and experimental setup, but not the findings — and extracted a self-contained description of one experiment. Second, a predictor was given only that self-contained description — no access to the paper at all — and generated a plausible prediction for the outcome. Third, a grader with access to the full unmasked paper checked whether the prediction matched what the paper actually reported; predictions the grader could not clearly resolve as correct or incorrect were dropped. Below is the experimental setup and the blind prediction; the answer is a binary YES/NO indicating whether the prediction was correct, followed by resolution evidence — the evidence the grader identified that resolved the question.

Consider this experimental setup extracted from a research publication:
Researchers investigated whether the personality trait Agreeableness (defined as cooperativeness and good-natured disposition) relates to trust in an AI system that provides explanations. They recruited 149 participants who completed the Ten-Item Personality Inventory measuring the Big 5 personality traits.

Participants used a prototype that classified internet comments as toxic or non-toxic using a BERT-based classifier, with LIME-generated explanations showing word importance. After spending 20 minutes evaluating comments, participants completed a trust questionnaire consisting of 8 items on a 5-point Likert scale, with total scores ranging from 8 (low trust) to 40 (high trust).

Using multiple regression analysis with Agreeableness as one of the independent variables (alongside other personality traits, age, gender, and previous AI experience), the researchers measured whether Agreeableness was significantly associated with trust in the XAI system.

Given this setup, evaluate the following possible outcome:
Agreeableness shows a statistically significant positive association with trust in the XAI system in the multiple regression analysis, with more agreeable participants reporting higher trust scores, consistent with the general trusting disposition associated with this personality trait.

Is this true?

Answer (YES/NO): NO